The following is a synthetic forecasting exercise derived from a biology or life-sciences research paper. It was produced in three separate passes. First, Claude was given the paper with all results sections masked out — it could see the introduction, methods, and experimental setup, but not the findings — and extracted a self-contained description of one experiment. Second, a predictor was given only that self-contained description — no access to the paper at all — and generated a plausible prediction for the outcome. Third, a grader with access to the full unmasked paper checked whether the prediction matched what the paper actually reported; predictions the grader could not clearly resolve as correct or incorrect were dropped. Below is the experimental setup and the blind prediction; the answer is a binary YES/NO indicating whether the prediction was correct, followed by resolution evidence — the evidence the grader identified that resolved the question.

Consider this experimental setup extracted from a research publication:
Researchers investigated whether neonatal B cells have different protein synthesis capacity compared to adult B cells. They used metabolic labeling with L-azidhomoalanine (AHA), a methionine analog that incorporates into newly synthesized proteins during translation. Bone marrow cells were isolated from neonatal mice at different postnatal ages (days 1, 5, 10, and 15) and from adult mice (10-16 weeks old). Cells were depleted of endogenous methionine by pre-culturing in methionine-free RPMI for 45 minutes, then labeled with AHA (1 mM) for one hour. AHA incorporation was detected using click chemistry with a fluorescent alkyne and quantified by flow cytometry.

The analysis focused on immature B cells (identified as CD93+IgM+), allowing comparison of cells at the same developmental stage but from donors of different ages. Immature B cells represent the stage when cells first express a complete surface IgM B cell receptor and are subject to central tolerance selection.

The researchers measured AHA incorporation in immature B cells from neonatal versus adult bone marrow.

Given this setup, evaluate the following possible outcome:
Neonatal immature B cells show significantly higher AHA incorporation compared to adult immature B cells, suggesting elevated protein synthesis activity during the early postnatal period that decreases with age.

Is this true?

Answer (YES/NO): YES